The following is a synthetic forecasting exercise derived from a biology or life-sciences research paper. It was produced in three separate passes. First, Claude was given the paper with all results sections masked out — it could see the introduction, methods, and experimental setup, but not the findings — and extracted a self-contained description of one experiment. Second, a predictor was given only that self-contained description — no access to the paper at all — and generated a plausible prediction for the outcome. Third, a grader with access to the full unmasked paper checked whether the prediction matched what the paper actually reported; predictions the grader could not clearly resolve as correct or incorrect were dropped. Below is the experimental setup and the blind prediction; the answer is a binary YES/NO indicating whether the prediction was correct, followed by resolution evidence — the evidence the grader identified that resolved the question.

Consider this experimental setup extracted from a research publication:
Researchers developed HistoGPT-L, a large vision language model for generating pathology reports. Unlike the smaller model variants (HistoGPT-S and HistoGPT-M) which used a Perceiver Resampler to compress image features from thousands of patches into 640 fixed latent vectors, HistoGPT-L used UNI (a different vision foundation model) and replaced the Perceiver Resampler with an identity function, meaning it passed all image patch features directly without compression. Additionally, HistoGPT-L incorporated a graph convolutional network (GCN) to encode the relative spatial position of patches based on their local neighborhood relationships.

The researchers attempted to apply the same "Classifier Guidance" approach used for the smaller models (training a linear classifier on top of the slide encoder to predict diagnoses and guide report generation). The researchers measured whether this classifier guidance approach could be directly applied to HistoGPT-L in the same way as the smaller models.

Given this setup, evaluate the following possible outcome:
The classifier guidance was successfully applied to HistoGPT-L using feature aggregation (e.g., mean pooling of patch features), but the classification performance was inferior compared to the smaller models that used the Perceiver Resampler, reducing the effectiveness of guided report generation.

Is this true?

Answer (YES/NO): NO